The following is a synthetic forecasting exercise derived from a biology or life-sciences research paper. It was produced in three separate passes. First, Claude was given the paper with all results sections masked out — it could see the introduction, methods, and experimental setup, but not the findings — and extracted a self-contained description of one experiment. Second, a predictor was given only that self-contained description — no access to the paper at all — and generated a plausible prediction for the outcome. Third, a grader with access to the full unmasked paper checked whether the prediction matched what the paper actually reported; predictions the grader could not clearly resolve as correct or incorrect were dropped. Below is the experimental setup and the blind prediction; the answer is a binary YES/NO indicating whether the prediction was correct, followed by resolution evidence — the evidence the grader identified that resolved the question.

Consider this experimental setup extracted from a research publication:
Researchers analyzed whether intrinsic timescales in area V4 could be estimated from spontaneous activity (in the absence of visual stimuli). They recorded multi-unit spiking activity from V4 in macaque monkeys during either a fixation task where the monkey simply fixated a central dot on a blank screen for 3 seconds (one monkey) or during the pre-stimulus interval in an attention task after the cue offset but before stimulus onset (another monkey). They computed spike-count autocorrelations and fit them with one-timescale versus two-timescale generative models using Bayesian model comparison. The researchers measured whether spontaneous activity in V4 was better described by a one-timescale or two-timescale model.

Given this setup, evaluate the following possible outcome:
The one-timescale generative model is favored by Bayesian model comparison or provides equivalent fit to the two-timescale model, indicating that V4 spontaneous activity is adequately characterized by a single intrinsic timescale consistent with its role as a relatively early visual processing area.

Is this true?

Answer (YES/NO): NO